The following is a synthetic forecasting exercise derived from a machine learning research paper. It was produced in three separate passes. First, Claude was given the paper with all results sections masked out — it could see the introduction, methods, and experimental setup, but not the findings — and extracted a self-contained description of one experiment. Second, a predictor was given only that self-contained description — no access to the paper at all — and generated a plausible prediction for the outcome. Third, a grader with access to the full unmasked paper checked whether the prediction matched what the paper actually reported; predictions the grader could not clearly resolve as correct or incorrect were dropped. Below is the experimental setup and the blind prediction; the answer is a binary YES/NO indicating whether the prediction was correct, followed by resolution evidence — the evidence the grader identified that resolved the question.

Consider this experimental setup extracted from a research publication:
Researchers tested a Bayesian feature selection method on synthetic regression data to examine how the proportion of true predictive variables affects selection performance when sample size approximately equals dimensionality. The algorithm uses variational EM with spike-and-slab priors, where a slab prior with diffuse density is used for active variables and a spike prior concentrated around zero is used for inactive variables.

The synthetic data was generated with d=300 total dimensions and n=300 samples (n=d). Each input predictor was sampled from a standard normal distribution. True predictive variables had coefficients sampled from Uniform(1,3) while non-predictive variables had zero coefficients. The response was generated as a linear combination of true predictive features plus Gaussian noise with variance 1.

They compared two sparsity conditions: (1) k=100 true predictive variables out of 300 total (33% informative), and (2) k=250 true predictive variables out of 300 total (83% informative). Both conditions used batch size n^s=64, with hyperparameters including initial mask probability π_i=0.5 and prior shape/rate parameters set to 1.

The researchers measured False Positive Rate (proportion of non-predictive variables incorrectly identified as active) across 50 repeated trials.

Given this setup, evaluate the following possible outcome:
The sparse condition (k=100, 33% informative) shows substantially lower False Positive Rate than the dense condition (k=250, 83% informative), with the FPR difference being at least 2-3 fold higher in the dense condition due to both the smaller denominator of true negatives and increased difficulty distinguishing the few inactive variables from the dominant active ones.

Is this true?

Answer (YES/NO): YES